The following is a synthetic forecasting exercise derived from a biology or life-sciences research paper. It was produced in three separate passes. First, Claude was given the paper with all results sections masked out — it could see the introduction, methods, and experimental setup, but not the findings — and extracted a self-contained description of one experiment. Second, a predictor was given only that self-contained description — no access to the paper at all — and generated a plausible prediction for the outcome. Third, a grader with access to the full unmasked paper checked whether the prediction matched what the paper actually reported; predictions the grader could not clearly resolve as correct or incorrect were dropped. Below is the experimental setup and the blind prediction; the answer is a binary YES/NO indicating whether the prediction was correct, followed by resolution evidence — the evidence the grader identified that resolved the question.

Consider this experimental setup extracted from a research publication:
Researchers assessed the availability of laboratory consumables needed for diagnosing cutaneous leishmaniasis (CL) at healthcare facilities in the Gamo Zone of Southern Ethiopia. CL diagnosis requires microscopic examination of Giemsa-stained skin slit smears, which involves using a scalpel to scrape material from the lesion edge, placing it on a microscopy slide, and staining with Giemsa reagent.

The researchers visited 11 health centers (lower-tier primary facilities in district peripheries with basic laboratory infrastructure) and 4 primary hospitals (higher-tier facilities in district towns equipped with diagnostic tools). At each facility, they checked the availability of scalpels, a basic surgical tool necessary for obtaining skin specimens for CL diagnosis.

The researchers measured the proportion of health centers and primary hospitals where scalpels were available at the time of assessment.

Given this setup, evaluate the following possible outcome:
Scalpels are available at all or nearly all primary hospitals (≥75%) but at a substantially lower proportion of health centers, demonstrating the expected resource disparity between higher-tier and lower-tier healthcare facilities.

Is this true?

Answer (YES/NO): NO